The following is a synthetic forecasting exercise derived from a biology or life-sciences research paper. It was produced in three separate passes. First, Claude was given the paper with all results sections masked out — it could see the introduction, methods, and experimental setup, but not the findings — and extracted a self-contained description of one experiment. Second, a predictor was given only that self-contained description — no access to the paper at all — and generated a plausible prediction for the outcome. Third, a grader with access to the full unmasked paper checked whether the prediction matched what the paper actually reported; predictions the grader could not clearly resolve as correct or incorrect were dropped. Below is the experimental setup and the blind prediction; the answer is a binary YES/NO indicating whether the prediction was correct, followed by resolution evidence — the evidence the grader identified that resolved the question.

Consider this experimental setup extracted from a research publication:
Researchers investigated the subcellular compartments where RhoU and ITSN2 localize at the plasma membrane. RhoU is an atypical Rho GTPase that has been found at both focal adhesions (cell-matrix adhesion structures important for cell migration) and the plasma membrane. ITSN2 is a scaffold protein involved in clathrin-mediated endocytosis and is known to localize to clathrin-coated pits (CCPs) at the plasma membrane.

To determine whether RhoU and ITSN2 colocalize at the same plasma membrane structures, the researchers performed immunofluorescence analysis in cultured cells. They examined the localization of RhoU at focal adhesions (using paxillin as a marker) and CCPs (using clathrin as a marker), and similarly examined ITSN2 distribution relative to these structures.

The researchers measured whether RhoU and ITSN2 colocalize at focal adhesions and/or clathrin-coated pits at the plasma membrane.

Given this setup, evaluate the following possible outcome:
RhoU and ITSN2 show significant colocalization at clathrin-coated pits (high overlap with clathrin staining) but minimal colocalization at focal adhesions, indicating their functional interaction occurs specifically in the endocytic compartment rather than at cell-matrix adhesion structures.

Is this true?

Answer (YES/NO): NO